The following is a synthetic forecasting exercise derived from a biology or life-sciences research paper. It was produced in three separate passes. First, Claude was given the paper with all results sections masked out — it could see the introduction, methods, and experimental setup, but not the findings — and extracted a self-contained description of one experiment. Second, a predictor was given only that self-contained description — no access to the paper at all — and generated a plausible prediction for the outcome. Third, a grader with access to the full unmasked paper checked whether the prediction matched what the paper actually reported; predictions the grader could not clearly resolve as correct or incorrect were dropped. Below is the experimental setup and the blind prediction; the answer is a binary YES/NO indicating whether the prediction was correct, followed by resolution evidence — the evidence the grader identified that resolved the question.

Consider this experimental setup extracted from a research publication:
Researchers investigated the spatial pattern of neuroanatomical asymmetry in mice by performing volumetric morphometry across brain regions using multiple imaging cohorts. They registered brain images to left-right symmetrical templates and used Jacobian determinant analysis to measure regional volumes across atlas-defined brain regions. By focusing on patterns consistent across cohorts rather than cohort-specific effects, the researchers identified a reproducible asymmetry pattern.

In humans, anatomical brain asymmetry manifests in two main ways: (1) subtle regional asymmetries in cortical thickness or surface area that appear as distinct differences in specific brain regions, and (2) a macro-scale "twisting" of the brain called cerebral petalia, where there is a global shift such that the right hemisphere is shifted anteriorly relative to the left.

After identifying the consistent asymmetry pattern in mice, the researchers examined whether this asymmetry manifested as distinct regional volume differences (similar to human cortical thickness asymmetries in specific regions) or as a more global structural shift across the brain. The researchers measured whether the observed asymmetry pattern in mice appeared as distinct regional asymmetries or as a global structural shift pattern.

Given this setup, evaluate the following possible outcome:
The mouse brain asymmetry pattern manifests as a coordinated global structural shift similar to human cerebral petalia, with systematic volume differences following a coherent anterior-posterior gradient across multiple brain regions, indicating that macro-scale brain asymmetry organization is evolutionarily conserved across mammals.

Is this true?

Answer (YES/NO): NO